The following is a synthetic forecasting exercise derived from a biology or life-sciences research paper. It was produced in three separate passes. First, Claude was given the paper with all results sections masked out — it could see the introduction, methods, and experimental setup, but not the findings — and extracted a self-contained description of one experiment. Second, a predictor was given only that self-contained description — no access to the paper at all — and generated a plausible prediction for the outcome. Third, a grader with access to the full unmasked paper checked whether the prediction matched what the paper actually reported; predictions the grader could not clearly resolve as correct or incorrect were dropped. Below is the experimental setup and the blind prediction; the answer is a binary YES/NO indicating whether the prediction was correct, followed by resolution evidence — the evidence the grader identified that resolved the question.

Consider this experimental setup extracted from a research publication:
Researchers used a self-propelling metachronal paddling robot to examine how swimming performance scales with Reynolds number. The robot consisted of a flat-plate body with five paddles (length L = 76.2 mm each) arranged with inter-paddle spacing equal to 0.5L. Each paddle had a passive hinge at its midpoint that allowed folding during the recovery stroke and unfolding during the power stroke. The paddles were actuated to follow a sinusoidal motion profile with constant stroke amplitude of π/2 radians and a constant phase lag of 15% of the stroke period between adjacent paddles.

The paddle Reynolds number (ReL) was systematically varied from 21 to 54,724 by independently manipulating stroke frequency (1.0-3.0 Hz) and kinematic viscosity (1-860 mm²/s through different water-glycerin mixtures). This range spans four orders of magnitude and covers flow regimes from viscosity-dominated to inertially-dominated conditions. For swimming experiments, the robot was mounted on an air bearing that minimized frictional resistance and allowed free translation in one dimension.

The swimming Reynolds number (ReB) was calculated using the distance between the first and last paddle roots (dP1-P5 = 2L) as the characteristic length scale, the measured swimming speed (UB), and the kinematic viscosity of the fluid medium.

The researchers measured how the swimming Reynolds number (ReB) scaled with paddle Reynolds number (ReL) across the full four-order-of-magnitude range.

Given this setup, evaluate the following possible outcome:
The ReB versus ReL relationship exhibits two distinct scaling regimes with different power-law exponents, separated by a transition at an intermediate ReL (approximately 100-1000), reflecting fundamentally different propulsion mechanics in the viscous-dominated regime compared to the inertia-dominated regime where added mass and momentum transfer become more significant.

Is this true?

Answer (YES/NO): NO